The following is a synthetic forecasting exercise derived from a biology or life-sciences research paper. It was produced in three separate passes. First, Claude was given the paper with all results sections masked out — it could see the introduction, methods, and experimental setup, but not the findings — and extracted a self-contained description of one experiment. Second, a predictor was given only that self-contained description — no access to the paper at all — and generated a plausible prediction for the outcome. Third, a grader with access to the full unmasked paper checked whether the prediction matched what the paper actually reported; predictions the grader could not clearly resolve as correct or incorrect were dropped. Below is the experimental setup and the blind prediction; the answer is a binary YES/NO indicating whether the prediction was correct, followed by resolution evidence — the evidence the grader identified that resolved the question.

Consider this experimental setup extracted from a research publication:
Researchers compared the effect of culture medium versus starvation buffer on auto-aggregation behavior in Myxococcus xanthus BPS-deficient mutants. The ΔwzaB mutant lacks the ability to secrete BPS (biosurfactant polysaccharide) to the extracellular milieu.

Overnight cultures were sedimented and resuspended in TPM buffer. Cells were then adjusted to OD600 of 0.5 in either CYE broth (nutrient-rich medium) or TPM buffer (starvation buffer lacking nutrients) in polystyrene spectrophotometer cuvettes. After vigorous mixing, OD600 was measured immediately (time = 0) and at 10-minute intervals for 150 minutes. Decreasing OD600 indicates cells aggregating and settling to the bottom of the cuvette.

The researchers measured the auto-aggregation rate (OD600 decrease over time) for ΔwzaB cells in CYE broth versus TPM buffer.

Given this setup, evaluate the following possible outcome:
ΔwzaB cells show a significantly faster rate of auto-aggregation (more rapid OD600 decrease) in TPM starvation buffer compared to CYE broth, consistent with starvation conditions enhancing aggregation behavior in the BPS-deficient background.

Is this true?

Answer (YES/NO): NO